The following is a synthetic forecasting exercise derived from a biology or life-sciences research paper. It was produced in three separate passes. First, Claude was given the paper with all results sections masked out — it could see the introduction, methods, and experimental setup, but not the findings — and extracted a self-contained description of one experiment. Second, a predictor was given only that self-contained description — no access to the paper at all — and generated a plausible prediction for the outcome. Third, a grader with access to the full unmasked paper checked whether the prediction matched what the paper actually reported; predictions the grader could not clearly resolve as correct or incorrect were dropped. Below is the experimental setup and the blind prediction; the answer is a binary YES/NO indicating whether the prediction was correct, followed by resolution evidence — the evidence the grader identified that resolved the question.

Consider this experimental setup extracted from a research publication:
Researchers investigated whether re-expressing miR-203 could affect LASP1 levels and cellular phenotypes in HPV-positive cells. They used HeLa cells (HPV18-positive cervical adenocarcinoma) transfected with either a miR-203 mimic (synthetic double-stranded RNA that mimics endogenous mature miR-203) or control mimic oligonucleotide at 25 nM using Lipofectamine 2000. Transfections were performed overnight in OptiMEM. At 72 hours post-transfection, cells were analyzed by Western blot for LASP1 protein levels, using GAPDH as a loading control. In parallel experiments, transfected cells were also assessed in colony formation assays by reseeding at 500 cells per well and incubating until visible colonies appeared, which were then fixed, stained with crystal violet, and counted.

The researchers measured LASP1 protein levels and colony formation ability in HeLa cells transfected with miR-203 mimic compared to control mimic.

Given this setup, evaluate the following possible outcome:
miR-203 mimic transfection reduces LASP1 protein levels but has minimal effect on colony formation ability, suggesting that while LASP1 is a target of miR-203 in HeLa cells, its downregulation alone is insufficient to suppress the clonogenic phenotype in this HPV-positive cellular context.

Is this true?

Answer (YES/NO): NO